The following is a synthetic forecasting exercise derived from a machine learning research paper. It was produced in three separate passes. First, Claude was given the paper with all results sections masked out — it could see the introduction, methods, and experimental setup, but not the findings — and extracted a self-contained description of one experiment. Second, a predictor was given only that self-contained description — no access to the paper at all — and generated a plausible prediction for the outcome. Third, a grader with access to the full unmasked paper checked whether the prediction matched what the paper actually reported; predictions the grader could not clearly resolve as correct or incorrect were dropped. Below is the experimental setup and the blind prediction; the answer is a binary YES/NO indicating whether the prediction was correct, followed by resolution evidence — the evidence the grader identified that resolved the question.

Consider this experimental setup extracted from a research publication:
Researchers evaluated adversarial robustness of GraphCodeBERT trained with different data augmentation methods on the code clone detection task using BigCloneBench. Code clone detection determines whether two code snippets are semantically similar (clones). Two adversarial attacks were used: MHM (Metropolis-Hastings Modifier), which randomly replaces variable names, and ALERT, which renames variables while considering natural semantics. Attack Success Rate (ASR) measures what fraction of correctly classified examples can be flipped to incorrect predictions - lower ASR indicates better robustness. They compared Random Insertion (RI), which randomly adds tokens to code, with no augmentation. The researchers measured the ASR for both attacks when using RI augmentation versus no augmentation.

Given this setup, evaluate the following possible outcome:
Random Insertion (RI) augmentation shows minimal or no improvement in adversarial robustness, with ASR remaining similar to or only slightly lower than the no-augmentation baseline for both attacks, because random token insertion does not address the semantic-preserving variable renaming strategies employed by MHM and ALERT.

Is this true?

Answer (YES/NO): NO